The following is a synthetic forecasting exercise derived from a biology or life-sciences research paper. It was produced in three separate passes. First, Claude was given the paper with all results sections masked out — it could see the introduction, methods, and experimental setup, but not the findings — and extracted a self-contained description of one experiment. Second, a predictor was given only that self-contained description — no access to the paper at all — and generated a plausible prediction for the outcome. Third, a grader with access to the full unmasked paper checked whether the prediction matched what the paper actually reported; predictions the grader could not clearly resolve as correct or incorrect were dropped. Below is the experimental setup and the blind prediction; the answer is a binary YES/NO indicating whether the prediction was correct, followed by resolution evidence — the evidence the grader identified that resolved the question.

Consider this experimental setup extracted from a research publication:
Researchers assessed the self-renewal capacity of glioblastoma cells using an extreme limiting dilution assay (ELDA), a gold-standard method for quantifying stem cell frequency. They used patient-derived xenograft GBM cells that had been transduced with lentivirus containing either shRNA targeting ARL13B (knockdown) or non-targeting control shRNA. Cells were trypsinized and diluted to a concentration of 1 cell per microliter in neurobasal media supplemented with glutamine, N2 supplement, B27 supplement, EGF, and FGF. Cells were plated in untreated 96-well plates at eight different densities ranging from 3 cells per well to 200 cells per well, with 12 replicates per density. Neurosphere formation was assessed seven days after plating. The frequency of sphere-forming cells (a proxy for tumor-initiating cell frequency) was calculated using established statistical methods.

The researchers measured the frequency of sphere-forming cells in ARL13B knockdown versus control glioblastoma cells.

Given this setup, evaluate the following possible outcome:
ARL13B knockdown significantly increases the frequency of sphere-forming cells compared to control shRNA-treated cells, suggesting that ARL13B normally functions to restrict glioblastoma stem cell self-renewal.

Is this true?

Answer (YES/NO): NO